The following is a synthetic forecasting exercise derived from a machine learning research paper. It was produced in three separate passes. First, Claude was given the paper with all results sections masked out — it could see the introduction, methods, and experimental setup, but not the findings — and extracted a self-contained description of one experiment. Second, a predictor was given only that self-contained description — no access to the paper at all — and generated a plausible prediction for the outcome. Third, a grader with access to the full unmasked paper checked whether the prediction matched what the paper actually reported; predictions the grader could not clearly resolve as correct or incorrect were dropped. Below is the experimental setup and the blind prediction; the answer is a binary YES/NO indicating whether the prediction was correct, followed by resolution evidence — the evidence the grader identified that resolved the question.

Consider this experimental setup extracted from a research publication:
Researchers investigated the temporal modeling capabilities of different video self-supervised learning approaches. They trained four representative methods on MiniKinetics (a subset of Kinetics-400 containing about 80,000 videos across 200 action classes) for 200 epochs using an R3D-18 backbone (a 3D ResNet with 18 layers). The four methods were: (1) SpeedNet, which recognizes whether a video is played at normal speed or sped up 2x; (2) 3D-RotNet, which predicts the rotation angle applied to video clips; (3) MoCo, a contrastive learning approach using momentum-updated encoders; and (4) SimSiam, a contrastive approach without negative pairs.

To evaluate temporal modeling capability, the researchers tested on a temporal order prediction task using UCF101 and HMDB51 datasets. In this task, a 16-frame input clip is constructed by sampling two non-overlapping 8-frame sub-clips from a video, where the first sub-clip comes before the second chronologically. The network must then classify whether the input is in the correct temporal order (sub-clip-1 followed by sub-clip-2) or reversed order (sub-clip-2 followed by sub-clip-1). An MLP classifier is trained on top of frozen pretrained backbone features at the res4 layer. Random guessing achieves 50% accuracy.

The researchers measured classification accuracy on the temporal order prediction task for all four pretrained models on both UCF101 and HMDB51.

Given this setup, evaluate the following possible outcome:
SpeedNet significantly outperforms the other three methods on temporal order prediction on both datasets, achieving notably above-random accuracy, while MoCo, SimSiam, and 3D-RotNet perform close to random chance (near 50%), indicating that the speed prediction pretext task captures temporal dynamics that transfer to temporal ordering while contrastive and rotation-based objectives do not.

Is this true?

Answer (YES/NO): NO